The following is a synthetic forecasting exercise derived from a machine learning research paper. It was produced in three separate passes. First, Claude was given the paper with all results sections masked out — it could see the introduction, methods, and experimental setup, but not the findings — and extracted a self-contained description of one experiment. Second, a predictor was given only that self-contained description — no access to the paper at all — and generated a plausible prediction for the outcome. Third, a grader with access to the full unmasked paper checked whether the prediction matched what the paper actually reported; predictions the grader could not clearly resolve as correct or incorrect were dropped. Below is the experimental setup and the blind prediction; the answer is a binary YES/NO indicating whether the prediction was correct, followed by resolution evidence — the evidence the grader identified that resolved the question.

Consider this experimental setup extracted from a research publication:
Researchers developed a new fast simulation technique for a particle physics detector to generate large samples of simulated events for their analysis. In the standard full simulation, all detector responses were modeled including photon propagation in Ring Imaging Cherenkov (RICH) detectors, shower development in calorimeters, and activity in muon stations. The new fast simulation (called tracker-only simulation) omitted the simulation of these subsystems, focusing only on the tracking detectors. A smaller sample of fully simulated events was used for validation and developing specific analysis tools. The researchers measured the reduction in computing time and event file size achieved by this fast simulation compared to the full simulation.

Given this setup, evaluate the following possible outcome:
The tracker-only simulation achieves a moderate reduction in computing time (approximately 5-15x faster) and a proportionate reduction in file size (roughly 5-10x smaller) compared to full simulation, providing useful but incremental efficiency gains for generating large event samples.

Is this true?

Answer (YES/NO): NO